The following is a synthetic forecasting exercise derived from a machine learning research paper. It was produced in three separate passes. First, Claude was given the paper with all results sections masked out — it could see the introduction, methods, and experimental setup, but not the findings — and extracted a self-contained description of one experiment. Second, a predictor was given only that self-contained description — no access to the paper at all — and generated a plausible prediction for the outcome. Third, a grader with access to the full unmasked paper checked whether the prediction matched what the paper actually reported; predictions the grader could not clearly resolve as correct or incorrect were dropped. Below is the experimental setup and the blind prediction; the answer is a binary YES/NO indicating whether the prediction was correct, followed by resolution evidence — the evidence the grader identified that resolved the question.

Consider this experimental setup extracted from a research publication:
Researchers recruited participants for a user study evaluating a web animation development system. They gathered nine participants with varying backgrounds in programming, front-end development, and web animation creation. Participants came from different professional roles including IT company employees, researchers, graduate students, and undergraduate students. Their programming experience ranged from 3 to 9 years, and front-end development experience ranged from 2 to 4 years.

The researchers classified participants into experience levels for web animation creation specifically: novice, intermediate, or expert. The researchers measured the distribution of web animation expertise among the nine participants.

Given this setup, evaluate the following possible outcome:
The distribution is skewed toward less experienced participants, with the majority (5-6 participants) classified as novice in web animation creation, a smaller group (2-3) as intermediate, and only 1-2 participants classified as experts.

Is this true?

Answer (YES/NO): NO